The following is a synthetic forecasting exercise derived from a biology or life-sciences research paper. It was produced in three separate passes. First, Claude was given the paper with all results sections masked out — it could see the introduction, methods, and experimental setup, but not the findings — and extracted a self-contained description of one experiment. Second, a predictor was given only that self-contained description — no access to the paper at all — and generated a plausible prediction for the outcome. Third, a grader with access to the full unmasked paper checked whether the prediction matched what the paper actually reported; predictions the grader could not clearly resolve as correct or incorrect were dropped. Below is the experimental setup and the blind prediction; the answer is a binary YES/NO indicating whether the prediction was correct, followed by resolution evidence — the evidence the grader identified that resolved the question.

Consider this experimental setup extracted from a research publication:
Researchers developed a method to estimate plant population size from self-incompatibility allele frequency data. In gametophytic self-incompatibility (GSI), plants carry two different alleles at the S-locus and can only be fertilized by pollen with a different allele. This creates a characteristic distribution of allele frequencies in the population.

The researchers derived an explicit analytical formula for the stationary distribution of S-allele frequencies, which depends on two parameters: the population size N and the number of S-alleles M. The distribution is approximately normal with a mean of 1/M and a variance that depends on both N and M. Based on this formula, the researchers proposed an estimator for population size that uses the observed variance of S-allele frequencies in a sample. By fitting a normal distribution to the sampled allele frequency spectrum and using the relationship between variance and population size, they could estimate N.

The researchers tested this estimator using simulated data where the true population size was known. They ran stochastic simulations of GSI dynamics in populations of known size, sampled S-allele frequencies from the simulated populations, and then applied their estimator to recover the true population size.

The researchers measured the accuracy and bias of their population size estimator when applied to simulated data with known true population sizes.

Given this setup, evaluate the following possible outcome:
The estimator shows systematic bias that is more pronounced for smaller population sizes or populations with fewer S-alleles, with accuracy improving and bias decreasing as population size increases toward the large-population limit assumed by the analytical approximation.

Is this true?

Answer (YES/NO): NO